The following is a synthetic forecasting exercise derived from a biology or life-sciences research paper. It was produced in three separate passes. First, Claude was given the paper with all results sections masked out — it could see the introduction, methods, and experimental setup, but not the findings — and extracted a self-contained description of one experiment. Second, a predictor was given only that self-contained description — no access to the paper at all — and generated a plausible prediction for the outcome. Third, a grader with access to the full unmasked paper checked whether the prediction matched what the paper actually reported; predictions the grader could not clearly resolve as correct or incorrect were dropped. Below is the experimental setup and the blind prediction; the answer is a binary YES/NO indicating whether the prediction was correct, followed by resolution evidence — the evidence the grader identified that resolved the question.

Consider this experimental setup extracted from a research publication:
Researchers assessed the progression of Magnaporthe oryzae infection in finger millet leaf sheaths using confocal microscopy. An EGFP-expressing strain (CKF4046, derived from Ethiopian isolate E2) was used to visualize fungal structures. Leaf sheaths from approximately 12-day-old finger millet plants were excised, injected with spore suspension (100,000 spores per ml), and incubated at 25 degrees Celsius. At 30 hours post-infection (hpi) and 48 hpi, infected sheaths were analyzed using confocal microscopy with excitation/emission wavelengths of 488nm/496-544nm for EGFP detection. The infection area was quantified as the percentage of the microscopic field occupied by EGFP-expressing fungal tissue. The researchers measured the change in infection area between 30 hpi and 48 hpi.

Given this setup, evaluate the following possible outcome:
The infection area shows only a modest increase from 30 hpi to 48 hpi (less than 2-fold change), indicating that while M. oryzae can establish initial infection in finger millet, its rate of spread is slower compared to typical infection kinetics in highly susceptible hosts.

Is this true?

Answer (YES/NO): NO